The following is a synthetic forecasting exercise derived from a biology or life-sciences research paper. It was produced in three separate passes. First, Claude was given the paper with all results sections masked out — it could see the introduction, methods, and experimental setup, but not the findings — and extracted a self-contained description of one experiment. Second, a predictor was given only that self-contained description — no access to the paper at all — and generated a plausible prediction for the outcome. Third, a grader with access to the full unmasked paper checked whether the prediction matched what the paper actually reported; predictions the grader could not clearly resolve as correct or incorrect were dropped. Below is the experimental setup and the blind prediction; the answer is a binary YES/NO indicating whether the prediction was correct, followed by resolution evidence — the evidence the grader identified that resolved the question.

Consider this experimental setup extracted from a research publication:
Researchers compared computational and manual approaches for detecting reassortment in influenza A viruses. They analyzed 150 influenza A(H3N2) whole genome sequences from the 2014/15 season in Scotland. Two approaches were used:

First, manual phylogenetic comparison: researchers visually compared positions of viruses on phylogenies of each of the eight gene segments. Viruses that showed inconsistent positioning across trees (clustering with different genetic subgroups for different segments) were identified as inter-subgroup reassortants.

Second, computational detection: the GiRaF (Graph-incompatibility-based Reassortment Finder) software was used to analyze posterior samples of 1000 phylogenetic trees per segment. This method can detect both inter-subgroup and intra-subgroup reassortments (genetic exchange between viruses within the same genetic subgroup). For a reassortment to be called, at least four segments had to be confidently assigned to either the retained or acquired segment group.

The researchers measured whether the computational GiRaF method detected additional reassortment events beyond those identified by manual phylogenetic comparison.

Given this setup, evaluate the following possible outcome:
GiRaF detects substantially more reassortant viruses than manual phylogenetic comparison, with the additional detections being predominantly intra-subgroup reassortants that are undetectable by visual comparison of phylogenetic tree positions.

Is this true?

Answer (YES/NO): NO